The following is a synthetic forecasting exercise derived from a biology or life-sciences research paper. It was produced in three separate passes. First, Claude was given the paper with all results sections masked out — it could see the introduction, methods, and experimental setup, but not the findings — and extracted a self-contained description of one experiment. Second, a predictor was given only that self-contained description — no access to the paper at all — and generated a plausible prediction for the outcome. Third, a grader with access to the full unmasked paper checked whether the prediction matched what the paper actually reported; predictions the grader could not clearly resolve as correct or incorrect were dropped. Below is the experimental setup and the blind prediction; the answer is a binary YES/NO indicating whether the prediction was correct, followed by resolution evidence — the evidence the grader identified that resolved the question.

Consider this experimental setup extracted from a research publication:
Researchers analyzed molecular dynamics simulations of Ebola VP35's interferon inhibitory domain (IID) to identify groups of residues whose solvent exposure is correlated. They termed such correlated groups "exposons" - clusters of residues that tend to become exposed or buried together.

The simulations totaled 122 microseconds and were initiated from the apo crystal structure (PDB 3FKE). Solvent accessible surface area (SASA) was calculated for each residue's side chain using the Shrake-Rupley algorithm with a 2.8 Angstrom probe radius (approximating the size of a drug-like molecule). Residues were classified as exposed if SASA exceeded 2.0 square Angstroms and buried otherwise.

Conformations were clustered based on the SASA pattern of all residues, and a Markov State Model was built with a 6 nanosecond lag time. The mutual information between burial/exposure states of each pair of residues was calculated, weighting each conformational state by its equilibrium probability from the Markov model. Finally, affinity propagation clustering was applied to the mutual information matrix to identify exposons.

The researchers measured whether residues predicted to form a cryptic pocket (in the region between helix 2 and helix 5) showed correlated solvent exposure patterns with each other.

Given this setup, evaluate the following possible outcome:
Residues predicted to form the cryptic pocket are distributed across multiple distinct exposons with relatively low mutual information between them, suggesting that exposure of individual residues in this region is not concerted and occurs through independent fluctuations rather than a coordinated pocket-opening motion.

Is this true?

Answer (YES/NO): NO